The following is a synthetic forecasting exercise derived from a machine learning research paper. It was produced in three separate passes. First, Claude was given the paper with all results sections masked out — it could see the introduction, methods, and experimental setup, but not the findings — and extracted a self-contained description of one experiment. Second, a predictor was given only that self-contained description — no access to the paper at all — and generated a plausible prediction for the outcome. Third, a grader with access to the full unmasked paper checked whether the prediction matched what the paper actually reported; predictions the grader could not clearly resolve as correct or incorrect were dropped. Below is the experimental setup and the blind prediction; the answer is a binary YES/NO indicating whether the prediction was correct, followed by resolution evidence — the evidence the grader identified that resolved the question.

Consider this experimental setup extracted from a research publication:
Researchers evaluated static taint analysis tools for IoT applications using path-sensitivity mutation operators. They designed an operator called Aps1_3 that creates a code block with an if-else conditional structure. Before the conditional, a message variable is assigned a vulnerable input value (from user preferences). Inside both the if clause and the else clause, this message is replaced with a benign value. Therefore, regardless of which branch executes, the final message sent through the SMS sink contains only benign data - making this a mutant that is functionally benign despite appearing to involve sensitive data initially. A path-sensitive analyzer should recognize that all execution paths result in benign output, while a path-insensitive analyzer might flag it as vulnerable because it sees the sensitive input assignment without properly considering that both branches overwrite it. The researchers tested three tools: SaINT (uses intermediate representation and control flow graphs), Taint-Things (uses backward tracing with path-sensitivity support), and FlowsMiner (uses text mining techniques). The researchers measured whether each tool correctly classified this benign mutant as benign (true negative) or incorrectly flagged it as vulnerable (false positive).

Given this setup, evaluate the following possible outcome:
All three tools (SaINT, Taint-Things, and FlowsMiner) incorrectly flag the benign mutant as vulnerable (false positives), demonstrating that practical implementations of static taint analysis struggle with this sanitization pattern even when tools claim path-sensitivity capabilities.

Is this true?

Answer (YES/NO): NO